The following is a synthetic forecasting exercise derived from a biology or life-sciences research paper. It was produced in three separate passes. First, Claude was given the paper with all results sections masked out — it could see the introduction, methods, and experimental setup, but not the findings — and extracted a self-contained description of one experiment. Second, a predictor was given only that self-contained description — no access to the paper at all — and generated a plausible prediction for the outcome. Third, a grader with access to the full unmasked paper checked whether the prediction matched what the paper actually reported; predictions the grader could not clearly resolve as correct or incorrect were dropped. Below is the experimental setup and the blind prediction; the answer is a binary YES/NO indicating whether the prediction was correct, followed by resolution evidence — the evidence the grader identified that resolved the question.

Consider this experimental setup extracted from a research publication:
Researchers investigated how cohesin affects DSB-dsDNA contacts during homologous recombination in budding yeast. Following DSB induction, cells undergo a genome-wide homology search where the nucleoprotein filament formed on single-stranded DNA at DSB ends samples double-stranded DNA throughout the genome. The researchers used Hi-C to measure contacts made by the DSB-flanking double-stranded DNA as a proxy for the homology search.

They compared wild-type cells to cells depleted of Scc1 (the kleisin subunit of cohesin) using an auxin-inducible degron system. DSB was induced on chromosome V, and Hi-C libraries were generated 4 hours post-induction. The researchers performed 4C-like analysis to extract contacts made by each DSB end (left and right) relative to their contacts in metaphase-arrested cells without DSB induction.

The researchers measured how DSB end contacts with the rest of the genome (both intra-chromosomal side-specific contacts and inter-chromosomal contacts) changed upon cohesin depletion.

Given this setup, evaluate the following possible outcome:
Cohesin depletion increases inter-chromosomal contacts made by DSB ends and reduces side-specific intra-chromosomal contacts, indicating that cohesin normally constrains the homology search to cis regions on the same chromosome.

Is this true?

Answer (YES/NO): YES